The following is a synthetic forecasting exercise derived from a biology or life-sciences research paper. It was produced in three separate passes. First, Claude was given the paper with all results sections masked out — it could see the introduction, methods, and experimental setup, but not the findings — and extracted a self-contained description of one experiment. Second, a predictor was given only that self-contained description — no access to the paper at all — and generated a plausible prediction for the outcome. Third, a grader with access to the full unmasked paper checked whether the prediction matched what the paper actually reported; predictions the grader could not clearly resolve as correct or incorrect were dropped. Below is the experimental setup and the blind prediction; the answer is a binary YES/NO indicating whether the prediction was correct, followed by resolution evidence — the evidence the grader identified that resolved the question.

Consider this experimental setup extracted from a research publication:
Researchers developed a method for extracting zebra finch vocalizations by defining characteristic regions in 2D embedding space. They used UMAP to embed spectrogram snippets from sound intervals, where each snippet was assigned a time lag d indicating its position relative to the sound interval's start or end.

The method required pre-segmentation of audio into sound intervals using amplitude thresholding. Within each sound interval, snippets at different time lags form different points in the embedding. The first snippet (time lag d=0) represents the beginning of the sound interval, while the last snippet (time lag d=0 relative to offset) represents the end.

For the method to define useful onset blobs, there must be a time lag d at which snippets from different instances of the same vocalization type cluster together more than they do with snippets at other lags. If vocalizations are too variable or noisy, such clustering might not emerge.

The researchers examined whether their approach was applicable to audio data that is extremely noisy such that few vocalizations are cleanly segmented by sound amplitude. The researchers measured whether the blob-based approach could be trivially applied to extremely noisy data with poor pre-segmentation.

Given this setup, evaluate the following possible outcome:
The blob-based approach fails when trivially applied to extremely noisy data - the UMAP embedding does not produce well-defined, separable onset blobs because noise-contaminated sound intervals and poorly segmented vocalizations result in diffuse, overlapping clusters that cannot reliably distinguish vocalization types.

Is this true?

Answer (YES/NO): NO